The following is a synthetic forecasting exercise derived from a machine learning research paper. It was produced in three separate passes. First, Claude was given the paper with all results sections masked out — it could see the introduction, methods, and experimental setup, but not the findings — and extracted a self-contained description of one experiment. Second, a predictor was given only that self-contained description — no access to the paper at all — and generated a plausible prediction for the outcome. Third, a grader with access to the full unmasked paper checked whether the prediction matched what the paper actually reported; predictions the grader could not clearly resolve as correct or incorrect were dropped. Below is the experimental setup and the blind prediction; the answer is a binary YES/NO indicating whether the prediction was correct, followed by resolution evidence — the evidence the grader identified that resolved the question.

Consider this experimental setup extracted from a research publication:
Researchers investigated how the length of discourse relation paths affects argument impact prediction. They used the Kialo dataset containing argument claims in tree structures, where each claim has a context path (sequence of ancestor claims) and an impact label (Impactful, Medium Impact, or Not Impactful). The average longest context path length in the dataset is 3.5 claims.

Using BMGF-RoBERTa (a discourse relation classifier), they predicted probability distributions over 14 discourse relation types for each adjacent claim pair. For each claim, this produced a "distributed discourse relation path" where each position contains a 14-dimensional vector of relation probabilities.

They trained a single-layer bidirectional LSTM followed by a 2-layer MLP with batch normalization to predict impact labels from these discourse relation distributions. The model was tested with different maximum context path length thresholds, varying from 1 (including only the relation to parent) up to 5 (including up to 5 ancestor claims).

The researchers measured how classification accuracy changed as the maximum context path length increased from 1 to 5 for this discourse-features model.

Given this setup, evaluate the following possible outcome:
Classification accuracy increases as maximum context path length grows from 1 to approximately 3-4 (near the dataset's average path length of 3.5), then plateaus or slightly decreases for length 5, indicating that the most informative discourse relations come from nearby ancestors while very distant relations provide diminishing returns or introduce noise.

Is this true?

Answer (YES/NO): YES